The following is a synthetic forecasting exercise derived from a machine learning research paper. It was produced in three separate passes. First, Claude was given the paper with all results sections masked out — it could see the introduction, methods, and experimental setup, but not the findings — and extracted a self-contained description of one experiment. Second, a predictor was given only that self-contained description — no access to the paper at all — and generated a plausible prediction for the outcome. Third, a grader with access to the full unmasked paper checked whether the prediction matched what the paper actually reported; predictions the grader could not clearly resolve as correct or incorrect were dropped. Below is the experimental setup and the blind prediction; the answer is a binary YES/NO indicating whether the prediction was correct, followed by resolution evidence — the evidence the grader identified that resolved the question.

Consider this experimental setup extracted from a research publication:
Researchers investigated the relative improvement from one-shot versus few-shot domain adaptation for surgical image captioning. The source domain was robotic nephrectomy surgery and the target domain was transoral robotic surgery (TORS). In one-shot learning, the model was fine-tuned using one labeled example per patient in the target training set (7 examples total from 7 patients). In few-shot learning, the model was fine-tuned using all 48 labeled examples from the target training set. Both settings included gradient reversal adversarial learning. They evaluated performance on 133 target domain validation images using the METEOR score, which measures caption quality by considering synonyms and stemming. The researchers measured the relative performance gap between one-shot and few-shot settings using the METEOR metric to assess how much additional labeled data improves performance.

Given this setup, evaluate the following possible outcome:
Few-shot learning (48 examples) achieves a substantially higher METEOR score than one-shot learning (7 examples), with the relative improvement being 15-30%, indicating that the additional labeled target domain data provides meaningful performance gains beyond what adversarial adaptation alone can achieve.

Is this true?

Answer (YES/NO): NO